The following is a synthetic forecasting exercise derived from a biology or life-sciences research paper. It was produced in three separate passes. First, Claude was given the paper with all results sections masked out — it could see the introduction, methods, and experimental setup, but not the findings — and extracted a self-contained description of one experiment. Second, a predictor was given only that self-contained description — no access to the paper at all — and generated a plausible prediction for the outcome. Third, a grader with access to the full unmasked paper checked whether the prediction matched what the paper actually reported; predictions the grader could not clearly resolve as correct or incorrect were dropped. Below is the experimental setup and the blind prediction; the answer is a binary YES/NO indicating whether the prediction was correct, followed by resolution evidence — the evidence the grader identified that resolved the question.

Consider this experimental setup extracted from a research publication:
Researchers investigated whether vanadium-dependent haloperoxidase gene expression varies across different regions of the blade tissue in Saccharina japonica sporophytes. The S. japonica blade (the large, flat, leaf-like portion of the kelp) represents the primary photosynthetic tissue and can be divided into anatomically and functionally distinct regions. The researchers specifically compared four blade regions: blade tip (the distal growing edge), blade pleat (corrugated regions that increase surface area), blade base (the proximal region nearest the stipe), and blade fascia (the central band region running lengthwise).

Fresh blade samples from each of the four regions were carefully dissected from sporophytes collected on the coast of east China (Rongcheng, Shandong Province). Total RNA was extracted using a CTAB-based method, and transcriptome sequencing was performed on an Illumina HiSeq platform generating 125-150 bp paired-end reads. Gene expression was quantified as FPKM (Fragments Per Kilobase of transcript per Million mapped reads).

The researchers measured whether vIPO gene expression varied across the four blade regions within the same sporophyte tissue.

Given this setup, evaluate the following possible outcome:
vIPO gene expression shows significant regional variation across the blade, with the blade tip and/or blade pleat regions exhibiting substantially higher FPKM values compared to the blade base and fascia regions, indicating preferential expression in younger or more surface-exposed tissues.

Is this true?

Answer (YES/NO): NO